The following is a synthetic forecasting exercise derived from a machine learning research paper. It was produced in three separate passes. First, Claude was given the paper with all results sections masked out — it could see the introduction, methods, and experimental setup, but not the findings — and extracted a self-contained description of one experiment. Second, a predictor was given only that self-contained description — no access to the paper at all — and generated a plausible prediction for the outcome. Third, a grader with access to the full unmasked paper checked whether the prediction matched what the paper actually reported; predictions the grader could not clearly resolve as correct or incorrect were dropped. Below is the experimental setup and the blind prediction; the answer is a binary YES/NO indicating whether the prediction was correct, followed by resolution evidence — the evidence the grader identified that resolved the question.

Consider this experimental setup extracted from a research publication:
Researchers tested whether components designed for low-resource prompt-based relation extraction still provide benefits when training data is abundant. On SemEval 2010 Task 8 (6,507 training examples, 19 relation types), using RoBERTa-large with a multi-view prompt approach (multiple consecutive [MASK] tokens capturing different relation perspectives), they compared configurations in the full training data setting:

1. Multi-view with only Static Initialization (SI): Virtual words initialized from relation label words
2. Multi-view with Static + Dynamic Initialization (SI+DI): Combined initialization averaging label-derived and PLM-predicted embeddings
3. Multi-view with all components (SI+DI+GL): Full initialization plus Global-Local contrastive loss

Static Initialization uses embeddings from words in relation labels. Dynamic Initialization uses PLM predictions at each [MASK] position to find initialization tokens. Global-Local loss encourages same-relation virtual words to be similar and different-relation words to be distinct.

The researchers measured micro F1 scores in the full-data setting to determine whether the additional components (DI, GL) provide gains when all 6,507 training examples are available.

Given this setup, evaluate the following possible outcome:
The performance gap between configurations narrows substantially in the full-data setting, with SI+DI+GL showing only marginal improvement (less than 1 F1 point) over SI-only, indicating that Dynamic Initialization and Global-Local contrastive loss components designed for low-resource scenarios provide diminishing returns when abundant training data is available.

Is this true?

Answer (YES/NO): YES